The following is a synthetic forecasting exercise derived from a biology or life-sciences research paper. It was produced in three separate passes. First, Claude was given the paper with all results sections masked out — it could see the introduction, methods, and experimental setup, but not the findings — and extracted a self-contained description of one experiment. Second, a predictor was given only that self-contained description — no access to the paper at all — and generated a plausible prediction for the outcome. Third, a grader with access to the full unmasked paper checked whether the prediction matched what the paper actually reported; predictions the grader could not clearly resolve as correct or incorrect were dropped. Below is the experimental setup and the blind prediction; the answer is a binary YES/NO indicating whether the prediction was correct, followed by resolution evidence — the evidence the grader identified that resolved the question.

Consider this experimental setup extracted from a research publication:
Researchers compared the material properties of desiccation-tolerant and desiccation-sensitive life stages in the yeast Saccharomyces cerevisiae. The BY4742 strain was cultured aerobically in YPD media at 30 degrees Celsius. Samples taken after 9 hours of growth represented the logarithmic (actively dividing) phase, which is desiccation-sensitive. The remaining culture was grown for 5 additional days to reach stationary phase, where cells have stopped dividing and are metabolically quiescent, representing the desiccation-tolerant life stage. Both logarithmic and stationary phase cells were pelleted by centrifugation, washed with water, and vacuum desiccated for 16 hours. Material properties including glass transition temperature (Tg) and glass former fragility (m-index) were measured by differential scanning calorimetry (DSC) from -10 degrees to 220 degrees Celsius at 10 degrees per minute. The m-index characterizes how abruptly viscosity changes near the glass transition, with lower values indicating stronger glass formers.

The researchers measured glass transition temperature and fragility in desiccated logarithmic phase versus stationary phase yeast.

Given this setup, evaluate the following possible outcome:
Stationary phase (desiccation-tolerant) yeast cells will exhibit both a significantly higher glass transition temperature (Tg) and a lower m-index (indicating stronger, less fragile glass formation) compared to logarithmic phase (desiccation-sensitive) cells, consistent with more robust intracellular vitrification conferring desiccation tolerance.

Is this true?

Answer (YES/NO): YES